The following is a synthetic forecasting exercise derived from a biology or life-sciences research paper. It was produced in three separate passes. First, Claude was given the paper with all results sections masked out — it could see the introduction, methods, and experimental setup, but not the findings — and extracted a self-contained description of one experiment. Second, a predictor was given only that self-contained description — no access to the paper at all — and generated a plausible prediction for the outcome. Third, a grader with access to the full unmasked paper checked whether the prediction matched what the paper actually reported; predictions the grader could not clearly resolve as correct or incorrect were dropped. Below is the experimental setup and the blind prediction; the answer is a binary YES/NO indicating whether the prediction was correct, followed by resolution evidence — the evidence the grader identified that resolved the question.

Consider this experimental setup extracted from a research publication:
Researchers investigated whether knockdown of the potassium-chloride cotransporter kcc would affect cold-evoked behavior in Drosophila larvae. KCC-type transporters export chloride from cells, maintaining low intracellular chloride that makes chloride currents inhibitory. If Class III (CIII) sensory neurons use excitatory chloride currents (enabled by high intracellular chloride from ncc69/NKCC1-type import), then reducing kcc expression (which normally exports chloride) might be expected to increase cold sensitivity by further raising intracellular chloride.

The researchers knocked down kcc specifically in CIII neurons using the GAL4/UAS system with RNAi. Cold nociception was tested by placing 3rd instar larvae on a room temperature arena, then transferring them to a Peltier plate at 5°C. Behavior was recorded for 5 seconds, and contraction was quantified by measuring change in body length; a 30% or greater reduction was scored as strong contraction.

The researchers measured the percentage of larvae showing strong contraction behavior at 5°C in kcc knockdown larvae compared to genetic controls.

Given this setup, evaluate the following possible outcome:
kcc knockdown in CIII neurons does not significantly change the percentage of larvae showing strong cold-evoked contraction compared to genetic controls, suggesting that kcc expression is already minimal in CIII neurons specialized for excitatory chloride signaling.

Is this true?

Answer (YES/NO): YES